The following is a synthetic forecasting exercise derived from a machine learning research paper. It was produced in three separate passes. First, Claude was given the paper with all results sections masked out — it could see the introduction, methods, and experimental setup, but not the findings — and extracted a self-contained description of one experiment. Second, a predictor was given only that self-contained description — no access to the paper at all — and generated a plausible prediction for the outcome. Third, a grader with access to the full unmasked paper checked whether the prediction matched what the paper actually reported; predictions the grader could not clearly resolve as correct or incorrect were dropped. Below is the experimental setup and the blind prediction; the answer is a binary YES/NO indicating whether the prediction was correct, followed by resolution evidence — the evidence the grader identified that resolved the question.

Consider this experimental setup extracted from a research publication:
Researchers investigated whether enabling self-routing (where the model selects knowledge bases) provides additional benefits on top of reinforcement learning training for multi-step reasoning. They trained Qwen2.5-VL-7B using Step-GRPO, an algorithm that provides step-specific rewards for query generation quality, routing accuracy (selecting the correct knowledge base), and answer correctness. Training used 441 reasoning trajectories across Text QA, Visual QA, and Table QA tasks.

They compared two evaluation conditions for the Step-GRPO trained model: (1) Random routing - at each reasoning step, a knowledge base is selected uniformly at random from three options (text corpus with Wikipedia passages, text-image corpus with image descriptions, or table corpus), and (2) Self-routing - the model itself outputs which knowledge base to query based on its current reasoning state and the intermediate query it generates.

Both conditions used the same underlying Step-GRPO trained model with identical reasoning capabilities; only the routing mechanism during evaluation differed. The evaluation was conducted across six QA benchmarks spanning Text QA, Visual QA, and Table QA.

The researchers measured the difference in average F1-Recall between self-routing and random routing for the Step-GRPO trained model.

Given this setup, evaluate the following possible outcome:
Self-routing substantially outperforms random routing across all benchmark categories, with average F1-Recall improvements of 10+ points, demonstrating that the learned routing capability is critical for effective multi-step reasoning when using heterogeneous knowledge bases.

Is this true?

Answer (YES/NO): NO